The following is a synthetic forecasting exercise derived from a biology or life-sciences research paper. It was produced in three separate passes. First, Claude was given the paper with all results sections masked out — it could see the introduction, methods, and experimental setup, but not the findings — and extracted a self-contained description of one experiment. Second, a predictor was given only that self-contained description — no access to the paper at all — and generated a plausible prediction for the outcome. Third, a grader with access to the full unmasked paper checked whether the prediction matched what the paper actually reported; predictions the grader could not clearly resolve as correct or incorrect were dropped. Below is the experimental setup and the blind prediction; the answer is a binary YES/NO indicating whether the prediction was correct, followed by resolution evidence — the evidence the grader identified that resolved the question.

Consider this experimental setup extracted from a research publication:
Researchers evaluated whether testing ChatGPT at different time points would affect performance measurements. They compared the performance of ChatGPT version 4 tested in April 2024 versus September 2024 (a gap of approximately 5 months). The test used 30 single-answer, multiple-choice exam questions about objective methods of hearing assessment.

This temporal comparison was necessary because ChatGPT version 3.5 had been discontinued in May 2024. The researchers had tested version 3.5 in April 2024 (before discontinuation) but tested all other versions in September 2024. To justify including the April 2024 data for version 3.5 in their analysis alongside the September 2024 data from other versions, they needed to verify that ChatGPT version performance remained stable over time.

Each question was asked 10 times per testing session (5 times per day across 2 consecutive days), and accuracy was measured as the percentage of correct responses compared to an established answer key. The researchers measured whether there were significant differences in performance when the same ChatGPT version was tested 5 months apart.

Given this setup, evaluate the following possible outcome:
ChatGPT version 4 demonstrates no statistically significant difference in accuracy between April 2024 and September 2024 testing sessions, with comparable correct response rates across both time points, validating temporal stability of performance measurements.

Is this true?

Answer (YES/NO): YES